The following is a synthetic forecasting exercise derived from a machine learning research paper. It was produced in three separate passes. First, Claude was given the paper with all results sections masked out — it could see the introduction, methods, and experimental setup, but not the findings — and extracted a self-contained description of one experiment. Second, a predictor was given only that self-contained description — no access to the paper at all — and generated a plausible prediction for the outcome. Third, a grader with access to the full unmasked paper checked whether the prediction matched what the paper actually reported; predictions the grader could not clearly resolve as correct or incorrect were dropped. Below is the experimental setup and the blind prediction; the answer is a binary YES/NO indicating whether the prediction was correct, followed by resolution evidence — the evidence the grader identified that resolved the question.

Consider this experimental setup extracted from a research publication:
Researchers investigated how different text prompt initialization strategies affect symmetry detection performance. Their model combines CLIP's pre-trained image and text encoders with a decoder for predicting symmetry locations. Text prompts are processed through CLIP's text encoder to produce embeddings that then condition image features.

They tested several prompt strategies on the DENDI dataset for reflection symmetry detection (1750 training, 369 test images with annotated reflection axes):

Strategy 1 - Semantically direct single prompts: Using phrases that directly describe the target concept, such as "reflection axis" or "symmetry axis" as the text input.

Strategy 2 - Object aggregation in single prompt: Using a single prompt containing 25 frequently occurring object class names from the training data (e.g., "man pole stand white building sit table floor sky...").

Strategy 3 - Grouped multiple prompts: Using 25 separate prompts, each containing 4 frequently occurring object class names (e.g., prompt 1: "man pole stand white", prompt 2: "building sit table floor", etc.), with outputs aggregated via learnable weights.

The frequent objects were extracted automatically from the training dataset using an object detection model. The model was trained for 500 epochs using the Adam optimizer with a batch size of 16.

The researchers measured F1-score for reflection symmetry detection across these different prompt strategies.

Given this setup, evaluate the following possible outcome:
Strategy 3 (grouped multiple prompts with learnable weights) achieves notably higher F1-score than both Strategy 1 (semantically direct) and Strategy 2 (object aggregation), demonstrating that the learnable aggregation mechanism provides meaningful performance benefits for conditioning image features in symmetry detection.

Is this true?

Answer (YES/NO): YES